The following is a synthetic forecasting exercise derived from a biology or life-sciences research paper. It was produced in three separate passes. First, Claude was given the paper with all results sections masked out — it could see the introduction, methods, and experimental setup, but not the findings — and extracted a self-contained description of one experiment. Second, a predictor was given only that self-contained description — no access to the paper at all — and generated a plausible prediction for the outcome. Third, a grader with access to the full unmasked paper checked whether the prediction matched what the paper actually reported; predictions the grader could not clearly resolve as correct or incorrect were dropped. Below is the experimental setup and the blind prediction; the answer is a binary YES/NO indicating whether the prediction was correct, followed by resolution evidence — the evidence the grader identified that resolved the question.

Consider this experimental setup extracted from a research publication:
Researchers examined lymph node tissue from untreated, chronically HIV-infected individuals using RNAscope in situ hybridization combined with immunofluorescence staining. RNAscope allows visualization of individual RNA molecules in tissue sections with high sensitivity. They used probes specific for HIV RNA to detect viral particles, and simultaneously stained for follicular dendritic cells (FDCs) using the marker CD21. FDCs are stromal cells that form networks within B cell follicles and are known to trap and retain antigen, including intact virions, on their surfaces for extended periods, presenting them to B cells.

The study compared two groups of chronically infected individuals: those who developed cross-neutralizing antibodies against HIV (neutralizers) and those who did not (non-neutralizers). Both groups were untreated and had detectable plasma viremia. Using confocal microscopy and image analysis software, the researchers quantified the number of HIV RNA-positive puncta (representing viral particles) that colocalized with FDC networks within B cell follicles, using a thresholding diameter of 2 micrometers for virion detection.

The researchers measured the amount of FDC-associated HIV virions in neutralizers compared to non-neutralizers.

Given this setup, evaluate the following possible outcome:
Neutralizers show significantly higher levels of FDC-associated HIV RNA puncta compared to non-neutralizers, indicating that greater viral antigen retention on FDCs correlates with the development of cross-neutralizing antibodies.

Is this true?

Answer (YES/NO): NO